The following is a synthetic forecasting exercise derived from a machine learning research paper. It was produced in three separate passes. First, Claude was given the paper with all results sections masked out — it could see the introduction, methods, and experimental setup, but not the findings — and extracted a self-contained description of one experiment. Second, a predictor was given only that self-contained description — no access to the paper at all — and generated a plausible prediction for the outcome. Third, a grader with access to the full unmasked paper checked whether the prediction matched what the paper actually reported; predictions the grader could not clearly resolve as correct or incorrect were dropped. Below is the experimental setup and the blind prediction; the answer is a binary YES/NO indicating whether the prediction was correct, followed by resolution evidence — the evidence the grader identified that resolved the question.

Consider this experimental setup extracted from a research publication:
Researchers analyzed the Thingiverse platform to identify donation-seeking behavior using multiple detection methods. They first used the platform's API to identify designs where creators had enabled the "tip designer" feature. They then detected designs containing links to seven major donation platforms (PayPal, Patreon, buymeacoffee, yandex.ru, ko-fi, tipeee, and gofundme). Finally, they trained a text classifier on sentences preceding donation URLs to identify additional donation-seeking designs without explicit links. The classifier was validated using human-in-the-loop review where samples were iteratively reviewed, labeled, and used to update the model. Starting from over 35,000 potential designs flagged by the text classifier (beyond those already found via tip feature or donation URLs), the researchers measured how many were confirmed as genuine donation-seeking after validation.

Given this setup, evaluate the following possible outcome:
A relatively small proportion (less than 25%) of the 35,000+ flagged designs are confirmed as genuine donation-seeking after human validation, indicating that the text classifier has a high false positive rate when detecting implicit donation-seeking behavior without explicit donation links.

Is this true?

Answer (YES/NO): YES